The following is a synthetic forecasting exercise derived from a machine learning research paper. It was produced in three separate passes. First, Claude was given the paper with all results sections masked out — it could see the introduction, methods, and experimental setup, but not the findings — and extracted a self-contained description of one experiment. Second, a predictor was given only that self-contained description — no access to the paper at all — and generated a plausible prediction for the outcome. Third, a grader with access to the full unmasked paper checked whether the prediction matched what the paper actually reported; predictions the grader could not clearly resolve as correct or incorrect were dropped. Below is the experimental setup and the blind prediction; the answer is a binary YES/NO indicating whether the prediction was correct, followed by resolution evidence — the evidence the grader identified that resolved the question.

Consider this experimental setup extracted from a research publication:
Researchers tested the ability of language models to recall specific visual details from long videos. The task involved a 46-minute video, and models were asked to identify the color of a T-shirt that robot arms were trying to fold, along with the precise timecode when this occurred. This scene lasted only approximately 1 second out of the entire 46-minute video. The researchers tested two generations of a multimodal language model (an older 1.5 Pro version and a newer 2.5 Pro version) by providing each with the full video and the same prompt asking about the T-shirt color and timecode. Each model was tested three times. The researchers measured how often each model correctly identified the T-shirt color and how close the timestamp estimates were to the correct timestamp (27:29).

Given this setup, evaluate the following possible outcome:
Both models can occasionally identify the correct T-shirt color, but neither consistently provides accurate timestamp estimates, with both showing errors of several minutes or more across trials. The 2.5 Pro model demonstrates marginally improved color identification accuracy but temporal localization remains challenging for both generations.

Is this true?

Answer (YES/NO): NO